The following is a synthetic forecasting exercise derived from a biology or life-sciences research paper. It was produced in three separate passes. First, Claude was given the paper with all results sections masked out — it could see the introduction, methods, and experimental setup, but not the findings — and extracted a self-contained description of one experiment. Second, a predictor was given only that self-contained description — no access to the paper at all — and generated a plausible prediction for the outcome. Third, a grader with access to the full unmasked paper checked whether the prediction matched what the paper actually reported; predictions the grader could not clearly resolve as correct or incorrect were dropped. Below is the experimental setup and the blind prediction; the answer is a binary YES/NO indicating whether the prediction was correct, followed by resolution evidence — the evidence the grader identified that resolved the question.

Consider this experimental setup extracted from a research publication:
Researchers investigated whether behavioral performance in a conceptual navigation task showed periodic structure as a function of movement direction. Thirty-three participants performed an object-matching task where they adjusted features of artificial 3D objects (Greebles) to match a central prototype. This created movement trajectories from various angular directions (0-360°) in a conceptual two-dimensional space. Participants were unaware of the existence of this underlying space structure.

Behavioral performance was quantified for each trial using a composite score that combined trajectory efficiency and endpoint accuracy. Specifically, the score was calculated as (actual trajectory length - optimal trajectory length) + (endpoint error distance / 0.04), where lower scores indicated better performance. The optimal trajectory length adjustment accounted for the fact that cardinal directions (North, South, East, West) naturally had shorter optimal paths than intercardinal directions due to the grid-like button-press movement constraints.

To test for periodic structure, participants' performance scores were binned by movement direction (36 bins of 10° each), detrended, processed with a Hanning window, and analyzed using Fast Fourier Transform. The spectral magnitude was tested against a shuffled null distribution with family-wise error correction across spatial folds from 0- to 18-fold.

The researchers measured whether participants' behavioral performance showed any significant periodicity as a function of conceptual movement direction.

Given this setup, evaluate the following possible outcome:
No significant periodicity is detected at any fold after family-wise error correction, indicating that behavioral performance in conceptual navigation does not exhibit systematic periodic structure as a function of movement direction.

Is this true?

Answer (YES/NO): NO